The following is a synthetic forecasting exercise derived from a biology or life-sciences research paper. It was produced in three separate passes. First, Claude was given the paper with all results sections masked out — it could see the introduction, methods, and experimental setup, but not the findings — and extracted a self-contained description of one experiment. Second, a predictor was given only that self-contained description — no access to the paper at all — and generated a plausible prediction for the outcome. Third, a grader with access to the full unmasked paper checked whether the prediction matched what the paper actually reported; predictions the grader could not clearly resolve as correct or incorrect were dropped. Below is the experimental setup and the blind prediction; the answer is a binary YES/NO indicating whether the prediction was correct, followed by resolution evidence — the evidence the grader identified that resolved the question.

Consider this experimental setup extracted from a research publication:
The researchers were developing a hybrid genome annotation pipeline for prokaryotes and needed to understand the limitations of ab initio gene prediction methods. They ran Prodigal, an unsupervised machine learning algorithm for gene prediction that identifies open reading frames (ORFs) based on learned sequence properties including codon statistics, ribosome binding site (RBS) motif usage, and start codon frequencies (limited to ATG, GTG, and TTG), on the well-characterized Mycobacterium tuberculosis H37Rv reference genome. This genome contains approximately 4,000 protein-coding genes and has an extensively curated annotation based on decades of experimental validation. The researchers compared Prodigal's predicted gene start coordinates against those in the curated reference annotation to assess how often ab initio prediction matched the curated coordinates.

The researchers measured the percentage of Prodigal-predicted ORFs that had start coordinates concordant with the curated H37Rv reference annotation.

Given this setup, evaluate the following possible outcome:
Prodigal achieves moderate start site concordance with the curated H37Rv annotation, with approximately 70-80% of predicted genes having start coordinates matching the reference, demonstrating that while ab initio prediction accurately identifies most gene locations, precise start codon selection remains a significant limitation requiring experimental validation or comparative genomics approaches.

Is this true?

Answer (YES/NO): NO